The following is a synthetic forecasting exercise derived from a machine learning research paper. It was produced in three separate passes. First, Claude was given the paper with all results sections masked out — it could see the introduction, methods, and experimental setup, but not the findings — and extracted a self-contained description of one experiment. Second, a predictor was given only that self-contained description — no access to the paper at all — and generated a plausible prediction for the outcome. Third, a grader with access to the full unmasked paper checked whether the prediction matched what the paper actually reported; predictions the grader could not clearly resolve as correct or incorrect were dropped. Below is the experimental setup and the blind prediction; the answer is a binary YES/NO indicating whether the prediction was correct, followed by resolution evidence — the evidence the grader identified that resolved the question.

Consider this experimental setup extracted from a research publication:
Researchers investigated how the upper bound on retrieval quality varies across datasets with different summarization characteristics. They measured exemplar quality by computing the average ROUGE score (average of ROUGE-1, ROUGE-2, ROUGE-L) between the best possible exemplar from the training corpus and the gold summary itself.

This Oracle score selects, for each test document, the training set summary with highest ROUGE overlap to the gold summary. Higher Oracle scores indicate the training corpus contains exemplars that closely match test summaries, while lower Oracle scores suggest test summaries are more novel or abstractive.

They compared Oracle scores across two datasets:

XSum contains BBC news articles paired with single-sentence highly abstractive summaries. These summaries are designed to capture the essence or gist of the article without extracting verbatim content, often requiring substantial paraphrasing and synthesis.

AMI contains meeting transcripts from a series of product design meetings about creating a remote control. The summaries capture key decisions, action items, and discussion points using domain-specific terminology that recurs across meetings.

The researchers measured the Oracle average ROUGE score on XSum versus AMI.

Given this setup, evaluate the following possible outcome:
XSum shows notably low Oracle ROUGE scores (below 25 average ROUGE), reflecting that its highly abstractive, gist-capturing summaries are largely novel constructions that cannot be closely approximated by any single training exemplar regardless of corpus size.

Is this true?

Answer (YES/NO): NO